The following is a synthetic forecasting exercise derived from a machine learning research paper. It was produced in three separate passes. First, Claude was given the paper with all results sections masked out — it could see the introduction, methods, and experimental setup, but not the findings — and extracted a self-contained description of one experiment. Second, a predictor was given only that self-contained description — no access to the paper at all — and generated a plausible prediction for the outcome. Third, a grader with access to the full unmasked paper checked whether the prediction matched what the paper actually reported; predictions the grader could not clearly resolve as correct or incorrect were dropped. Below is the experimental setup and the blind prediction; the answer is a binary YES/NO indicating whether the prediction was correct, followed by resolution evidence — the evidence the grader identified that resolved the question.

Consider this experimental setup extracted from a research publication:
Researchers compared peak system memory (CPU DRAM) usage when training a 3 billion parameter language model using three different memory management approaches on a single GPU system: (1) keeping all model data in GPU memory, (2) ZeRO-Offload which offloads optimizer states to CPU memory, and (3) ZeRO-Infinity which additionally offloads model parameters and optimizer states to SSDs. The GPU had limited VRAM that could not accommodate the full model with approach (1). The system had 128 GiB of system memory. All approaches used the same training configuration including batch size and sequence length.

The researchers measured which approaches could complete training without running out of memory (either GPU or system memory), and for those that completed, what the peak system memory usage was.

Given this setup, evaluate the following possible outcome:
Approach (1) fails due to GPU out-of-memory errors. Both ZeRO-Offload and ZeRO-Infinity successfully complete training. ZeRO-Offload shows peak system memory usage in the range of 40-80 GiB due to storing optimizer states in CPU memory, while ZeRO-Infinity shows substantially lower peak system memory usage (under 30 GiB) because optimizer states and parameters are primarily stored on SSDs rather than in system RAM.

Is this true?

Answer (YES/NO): NO